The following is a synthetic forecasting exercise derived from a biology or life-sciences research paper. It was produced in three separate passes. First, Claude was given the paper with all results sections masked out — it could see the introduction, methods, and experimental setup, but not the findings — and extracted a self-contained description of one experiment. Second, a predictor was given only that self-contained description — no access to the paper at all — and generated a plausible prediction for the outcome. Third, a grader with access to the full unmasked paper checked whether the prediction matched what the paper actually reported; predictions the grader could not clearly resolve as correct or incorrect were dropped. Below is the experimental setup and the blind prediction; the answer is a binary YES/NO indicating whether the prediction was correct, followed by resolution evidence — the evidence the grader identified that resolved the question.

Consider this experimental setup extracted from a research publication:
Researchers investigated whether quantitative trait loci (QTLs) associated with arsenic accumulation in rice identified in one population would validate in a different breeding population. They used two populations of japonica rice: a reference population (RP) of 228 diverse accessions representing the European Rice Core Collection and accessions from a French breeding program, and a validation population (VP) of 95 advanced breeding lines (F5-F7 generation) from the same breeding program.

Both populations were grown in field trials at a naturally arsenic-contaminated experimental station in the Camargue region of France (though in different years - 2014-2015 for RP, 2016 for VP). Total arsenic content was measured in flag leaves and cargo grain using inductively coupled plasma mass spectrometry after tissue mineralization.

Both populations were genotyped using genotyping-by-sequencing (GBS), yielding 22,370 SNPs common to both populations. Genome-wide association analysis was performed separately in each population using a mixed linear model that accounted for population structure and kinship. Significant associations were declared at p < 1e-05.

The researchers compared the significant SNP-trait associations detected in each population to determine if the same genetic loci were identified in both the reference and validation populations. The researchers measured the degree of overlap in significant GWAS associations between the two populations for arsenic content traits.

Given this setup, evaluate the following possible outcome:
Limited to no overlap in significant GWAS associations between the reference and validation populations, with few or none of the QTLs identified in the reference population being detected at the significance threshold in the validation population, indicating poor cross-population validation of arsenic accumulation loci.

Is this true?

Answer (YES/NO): YES